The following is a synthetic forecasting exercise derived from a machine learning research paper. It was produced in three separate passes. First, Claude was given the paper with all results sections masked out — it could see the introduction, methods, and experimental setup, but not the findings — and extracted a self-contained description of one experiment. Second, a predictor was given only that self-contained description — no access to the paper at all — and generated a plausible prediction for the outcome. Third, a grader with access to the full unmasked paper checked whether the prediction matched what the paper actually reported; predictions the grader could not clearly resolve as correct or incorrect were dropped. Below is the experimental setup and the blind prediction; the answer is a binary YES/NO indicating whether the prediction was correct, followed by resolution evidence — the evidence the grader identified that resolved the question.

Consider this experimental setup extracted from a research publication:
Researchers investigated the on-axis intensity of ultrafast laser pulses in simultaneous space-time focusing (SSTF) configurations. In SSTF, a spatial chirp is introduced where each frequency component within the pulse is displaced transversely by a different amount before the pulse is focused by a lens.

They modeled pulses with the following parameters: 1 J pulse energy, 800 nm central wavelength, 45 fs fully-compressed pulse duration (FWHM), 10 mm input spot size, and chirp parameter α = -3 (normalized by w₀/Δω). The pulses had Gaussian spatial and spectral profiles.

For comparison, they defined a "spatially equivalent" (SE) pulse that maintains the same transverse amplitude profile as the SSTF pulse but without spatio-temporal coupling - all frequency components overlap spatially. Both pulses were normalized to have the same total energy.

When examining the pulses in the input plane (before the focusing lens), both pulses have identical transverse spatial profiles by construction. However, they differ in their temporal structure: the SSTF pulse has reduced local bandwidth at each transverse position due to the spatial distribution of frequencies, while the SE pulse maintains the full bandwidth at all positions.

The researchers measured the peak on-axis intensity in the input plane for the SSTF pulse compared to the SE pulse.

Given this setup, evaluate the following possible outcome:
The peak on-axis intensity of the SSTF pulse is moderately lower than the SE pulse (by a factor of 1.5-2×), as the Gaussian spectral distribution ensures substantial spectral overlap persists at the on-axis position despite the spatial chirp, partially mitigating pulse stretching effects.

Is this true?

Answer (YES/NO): NO